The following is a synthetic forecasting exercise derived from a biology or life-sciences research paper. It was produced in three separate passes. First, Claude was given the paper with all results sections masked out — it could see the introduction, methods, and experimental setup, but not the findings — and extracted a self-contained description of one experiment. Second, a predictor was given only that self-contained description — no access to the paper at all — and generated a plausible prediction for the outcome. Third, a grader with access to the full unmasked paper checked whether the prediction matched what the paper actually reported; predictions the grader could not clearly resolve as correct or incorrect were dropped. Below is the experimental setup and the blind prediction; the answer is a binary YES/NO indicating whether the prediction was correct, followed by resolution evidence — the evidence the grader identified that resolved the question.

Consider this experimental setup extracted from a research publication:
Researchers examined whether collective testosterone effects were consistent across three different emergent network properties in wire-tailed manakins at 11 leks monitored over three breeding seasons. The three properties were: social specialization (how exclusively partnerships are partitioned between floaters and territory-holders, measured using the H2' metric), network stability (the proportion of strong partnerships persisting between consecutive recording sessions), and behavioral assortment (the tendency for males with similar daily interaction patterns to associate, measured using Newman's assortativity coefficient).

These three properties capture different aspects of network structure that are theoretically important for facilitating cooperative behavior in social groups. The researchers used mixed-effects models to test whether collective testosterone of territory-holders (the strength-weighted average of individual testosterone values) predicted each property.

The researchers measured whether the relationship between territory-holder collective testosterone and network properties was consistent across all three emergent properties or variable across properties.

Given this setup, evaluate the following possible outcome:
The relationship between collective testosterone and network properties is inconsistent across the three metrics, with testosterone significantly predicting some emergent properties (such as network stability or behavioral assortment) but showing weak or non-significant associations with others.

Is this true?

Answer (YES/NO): NO